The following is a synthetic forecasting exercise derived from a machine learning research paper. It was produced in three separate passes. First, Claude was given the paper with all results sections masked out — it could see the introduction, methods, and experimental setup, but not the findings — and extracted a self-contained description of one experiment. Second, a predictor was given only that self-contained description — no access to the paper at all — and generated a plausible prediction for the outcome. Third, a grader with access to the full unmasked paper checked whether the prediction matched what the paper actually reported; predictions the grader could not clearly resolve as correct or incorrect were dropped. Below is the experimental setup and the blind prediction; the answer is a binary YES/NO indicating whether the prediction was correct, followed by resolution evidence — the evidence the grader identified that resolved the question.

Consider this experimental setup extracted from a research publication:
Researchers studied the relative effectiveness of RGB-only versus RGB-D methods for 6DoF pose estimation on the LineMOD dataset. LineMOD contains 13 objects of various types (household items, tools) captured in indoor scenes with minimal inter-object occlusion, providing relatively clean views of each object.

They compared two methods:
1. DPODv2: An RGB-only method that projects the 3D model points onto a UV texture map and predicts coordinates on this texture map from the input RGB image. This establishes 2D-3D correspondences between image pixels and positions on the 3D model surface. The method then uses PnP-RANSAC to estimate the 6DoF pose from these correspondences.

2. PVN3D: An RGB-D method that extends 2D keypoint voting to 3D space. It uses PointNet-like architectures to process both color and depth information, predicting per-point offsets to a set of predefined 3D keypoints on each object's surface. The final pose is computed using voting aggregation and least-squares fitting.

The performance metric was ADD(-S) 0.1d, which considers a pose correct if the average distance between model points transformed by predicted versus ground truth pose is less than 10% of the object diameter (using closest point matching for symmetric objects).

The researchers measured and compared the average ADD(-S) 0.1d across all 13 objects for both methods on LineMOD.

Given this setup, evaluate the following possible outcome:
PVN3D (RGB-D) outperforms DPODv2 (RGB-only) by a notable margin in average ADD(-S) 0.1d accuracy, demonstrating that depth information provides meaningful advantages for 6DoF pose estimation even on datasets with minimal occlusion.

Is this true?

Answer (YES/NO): NO